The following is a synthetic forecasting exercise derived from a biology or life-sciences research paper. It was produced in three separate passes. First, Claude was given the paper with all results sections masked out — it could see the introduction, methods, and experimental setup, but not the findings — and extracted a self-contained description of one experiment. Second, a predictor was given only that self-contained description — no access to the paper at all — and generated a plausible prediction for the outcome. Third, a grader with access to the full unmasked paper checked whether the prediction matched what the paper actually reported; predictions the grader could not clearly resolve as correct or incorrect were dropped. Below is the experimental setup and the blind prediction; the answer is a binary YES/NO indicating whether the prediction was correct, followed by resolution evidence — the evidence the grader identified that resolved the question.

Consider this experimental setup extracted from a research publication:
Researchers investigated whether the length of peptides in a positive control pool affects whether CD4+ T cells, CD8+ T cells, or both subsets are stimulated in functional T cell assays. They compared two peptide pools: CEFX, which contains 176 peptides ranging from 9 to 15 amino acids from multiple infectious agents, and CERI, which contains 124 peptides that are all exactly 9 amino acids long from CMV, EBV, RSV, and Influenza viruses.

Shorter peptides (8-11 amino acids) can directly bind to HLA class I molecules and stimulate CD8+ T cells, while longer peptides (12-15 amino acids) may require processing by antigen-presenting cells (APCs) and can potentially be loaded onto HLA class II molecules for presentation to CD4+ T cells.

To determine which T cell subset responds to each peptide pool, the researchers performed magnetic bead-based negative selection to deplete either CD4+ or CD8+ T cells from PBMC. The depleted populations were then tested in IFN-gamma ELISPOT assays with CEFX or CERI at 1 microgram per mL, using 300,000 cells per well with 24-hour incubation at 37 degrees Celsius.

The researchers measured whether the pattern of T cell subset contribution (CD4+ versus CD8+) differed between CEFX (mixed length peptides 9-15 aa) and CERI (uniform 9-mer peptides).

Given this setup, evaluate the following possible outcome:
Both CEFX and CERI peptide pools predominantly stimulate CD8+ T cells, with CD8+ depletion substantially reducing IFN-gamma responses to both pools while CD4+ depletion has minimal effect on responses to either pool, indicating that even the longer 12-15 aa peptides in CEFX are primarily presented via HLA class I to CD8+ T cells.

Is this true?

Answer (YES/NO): NO